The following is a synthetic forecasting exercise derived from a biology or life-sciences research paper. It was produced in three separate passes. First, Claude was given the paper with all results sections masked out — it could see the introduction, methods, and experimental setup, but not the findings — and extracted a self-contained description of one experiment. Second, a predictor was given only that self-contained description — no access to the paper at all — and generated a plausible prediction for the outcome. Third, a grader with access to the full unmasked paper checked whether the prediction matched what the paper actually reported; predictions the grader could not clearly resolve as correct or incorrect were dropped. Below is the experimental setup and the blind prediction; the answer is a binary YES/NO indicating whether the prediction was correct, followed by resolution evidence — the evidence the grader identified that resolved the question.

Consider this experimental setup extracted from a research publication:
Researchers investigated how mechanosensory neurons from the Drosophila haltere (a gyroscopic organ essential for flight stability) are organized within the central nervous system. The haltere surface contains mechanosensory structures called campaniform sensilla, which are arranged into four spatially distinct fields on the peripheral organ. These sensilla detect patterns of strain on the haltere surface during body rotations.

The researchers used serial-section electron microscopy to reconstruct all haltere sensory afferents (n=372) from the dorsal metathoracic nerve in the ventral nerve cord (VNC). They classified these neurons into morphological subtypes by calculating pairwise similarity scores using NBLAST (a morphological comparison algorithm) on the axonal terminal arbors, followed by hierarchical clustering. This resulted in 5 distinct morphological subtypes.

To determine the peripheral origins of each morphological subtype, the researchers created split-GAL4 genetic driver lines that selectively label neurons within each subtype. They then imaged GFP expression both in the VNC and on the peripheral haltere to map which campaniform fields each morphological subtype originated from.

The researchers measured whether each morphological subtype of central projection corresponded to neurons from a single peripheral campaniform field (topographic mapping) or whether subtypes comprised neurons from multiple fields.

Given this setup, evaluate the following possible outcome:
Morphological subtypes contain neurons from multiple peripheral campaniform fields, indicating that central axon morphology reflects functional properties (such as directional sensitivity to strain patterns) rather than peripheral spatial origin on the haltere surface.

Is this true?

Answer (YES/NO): YES